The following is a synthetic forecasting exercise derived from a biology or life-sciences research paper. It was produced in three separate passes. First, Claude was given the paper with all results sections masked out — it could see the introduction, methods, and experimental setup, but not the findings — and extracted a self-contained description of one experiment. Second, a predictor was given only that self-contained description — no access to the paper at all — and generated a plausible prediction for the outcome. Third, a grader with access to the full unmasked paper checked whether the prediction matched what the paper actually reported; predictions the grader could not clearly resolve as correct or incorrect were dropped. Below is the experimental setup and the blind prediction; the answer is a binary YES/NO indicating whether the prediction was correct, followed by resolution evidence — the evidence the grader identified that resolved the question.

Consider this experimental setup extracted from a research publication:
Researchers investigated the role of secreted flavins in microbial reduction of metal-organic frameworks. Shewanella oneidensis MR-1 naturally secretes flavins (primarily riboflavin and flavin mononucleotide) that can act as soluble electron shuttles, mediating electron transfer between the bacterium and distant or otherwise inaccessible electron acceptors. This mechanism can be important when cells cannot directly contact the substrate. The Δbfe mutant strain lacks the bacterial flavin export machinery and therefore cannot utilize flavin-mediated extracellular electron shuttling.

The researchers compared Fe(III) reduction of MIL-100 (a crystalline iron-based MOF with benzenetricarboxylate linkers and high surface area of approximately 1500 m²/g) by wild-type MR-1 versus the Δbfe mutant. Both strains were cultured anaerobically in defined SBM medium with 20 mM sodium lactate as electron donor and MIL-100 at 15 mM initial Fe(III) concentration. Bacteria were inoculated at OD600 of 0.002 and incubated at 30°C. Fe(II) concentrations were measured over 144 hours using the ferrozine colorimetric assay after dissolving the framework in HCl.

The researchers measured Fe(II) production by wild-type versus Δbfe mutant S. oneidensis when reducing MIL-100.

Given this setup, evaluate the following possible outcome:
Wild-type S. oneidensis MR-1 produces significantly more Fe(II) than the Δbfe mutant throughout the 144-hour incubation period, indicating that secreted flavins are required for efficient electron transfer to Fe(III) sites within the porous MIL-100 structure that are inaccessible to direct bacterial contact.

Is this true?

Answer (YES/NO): NO